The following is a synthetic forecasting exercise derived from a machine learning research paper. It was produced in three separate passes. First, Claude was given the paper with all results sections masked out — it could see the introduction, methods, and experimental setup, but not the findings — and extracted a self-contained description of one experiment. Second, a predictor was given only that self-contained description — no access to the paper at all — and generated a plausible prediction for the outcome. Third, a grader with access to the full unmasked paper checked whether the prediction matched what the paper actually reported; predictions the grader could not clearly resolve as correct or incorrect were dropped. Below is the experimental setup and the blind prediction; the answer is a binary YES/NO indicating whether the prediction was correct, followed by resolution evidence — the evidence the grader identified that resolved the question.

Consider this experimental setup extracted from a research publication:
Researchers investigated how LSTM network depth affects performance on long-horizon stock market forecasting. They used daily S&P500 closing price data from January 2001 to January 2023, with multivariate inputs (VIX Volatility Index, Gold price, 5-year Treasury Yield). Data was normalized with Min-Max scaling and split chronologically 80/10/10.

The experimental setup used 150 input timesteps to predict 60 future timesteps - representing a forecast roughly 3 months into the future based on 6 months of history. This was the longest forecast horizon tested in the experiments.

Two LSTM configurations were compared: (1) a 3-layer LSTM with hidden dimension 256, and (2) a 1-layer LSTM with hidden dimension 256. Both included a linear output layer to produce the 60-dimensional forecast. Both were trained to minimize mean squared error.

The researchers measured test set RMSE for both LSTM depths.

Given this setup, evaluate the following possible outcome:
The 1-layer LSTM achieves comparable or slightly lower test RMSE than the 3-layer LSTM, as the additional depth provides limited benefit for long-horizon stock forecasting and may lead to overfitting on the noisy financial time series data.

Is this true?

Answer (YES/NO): NO